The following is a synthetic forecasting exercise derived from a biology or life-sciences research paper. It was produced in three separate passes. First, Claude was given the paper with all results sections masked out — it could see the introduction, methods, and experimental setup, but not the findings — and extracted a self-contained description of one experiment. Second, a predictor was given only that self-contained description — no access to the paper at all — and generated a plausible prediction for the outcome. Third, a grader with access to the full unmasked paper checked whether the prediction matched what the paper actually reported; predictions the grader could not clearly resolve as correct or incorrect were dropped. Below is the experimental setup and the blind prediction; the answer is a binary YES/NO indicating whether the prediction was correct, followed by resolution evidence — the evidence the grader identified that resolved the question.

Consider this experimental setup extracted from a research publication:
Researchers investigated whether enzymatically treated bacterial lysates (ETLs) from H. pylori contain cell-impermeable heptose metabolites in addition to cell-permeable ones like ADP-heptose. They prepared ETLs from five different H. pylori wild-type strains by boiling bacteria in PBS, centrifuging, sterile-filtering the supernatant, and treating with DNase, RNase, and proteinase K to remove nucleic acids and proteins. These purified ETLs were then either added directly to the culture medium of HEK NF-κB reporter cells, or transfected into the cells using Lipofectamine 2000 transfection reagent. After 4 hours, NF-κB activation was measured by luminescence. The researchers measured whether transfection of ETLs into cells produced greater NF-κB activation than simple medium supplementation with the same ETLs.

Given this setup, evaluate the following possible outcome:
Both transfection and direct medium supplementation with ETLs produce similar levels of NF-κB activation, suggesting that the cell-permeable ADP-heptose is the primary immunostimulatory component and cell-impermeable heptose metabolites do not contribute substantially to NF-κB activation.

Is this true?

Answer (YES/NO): NO